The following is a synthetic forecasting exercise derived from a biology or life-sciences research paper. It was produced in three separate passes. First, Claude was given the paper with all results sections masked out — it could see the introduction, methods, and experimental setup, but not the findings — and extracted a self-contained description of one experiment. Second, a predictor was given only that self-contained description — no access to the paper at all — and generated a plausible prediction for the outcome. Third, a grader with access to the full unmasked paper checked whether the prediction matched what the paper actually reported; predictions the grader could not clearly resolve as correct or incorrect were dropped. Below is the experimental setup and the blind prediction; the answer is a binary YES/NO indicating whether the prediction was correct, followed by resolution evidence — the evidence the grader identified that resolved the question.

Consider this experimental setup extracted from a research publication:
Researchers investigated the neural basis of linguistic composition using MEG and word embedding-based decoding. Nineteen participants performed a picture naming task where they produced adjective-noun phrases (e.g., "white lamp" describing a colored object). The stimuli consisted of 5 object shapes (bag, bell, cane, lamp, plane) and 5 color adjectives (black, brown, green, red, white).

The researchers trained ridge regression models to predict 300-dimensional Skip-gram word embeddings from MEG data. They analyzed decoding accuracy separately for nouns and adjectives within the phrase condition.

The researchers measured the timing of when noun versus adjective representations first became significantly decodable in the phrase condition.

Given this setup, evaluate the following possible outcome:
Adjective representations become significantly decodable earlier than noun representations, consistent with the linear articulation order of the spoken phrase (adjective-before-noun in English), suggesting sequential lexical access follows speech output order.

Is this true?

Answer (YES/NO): NO